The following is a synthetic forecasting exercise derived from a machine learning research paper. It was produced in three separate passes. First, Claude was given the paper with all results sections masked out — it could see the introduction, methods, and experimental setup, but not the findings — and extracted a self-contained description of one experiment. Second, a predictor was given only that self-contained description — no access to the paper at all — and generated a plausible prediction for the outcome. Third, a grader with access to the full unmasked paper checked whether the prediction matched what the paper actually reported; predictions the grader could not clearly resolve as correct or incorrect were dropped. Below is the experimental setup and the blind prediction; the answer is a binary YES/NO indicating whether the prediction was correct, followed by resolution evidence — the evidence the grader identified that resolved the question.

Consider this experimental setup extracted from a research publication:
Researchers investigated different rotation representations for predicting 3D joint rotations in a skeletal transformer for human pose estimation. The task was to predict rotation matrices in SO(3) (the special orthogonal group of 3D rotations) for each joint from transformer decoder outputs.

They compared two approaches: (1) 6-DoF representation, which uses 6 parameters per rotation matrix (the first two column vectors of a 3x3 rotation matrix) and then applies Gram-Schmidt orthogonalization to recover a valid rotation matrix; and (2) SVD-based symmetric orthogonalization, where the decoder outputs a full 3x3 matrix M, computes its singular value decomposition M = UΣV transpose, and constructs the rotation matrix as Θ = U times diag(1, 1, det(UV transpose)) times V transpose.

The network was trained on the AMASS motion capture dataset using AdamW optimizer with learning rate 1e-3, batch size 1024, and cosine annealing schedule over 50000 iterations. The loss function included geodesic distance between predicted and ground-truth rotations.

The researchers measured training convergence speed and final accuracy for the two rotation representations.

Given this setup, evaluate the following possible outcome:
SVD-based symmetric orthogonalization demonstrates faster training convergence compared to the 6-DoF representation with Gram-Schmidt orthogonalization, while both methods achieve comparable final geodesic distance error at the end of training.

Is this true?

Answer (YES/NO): NO